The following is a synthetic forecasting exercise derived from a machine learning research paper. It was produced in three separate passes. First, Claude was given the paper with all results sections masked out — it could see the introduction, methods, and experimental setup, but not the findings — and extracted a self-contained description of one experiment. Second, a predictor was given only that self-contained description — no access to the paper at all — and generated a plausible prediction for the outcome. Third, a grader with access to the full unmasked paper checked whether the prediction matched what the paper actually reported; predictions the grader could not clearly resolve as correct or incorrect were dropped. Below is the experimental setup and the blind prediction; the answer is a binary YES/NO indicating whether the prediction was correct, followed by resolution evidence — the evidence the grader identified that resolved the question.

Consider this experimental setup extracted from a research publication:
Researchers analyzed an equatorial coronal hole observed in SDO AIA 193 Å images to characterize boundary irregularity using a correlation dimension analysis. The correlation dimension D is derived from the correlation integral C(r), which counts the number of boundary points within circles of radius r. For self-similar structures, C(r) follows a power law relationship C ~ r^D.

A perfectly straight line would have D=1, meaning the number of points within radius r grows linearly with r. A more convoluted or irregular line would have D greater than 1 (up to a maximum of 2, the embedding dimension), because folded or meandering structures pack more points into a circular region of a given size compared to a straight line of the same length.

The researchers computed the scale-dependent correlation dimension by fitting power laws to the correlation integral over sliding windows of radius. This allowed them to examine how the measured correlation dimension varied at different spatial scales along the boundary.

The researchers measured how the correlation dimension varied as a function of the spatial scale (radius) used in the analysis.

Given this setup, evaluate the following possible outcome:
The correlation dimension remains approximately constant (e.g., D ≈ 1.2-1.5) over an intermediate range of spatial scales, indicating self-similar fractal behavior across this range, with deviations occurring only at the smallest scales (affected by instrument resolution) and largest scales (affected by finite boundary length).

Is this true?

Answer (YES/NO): YES